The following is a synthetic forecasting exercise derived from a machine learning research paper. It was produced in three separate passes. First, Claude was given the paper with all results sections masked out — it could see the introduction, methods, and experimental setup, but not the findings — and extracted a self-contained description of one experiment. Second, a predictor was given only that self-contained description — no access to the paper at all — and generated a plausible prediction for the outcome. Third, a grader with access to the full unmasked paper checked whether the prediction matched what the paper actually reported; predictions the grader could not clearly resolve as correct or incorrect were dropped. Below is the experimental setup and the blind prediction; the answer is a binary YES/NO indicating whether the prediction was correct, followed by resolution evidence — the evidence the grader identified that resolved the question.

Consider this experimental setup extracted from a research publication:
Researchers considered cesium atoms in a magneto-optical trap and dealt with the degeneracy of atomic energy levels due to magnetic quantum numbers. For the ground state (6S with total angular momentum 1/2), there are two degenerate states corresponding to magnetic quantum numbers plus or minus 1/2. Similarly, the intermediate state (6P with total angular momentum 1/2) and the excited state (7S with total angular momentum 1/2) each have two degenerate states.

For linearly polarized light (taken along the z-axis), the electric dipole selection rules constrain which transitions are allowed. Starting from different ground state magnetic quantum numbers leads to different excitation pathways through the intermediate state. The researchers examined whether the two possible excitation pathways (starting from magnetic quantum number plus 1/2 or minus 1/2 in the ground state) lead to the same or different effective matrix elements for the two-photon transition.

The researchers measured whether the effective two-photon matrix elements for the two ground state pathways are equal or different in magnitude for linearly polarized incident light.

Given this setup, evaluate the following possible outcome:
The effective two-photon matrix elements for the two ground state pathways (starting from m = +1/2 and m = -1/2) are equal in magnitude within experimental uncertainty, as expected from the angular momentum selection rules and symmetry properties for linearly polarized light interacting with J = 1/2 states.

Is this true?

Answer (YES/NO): YES